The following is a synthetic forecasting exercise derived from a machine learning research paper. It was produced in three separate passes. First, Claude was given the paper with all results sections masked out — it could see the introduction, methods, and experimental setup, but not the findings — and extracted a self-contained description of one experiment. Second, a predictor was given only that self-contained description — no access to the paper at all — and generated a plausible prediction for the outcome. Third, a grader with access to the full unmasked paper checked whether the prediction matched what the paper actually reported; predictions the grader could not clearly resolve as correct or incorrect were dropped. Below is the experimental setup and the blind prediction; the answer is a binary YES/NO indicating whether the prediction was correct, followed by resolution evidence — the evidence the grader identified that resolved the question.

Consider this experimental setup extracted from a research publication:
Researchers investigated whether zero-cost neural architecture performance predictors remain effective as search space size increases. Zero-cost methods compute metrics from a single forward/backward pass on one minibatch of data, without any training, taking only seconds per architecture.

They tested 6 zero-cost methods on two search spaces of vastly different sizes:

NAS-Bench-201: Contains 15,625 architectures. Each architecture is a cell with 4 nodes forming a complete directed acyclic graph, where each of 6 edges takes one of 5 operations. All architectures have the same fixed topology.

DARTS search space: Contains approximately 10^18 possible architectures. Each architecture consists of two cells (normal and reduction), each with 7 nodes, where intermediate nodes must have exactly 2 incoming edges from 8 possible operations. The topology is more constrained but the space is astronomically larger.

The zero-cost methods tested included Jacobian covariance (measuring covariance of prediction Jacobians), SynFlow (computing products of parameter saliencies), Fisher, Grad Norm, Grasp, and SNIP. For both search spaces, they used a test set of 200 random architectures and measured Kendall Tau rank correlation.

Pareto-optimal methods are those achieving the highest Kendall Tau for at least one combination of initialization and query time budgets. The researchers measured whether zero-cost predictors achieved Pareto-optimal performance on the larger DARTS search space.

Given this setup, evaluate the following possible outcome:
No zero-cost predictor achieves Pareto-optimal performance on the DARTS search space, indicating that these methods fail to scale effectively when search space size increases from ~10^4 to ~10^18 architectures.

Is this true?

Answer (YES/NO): YES